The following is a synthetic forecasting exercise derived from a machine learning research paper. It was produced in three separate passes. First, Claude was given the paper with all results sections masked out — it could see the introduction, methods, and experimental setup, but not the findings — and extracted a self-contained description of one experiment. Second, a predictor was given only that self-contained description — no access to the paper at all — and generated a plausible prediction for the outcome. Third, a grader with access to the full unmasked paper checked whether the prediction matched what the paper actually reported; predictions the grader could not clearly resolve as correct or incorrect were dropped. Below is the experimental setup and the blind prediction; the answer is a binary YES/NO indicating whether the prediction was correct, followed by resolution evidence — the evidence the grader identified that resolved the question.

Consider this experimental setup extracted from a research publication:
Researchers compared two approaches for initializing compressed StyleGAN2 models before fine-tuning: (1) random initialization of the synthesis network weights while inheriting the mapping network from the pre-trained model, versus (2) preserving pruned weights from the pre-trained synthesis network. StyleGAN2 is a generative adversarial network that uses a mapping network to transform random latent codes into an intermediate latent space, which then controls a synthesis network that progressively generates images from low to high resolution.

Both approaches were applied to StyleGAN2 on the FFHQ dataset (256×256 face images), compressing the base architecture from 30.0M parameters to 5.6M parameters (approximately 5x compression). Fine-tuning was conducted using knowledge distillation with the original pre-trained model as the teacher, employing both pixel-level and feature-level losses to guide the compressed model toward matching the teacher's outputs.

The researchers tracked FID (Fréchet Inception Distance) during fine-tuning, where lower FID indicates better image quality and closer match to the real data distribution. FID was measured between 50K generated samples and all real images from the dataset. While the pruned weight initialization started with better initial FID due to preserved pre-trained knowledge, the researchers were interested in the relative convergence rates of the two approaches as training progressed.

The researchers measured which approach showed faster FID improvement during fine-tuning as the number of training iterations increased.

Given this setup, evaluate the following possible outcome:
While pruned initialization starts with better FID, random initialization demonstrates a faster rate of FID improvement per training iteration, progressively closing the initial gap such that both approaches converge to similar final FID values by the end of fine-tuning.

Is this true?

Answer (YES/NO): NO